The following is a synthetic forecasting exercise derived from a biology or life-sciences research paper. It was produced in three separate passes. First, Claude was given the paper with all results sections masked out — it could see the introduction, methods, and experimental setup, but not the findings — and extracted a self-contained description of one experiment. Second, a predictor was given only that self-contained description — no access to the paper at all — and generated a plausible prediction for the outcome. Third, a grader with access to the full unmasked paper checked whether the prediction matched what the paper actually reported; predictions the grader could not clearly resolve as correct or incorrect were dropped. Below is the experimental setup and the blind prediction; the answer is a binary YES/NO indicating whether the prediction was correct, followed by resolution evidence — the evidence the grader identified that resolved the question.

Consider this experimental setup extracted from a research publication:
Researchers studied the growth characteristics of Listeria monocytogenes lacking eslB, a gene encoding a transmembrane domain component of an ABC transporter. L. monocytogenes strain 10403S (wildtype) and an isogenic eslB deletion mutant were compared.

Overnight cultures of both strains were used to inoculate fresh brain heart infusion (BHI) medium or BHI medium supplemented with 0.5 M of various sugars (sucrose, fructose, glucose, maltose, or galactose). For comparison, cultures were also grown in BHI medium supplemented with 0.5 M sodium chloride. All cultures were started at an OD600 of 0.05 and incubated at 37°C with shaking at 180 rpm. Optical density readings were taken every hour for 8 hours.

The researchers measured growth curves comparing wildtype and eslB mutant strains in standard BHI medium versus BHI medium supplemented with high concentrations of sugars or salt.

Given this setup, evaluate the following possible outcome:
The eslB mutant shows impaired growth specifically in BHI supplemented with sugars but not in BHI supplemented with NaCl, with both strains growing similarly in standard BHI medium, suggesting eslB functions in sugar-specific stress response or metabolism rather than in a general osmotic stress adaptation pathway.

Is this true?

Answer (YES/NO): YES